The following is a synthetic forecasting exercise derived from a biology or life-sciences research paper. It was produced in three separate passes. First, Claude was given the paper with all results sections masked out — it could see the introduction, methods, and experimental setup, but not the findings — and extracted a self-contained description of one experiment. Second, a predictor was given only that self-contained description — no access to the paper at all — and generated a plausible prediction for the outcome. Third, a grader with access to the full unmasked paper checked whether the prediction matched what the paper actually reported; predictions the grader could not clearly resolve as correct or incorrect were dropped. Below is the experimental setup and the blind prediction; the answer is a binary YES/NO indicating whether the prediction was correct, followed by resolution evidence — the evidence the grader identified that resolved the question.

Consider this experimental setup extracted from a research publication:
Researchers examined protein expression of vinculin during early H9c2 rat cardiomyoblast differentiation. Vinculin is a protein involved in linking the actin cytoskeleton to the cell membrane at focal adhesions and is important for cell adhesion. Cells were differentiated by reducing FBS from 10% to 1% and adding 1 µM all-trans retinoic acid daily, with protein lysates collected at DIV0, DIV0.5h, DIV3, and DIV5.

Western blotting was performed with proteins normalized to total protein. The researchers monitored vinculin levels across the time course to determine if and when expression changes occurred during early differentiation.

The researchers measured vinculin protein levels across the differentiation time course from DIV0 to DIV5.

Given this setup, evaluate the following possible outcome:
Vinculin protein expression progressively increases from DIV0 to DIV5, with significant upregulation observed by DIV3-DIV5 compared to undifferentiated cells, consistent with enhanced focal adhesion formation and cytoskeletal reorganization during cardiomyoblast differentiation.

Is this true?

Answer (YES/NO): NO